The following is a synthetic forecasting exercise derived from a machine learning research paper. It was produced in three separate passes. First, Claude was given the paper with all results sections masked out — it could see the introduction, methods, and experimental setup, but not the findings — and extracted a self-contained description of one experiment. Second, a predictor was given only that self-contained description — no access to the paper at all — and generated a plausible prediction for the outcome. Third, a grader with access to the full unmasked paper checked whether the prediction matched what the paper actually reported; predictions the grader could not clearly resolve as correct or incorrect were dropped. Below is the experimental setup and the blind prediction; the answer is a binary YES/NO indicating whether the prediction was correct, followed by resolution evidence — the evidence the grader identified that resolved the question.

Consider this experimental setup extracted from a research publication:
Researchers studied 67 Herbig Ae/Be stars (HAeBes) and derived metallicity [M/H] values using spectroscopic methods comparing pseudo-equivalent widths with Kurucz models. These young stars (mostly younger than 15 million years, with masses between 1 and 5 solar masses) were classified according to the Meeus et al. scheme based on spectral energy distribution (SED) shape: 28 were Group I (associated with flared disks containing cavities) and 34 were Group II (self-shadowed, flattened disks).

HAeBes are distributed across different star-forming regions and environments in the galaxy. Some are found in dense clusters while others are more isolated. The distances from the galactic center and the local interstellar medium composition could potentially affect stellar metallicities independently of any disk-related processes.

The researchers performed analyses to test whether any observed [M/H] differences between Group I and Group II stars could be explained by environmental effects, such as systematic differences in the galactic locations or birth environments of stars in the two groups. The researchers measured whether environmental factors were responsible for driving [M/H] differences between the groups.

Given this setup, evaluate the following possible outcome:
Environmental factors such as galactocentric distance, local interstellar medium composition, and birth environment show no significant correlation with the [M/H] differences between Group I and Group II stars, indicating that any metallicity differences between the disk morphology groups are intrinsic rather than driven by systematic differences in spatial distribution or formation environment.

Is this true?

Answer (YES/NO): YES